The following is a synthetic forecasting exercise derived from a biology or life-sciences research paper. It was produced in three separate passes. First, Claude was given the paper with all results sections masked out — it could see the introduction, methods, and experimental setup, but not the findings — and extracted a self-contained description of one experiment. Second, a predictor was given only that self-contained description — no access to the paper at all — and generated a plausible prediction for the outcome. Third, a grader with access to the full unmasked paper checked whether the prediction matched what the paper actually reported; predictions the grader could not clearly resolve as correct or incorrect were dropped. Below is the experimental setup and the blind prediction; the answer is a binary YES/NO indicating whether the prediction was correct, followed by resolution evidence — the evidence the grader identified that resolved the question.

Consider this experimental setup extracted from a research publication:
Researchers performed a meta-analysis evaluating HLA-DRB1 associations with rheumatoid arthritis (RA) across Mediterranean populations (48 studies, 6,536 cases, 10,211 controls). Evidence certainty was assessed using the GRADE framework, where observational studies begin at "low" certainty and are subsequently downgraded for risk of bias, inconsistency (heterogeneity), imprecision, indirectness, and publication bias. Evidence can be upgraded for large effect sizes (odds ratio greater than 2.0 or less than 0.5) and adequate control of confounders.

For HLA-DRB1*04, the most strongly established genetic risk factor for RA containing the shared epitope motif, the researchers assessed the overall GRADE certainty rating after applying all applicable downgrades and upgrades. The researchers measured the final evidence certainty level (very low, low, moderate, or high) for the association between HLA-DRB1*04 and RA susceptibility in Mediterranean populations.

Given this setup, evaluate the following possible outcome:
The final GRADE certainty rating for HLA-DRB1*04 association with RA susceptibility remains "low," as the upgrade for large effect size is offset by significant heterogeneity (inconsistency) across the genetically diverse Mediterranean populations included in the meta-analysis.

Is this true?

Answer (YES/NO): NO